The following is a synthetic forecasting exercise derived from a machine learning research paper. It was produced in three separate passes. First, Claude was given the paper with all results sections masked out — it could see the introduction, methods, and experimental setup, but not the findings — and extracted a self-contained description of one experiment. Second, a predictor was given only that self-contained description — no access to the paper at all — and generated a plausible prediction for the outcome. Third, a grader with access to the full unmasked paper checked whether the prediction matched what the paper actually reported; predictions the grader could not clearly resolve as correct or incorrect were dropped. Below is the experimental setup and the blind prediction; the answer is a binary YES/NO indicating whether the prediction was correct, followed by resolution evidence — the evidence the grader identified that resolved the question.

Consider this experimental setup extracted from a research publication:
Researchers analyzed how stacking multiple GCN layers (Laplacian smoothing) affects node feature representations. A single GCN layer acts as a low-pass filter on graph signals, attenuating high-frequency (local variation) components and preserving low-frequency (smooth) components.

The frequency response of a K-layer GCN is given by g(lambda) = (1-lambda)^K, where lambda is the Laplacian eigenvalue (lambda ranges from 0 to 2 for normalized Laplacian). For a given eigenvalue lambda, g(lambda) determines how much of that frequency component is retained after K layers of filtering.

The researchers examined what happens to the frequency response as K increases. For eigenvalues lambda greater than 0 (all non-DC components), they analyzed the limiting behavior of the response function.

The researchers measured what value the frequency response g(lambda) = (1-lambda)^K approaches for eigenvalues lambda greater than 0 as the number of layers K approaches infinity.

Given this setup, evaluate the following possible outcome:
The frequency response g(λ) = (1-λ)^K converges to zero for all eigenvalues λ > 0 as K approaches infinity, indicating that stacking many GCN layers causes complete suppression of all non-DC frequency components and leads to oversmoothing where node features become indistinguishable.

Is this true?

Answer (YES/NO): YES